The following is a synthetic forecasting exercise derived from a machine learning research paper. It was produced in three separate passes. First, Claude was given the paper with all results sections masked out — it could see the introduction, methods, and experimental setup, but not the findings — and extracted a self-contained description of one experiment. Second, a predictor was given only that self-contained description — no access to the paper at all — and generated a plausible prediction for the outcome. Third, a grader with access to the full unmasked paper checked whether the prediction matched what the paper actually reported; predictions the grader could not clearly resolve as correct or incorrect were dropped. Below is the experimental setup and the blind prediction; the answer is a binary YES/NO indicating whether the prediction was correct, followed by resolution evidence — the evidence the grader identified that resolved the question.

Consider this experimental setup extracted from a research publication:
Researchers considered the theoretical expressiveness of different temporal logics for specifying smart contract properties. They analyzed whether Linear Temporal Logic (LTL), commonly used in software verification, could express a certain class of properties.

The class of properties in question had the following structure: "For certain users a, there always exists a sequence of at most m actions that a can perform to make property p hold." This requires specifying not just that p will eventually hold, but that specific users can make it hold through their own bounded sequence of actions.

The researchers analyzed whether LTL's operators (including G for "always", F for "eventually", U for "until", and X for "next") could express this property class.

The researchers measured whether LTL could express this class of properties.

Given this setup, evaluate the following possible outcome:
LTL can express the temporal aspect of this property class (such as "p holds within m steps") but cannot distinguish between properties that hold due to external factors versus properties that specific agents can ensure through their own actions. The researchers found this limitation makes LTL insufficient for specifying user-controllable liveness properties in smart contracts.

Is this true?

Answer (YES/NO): NO